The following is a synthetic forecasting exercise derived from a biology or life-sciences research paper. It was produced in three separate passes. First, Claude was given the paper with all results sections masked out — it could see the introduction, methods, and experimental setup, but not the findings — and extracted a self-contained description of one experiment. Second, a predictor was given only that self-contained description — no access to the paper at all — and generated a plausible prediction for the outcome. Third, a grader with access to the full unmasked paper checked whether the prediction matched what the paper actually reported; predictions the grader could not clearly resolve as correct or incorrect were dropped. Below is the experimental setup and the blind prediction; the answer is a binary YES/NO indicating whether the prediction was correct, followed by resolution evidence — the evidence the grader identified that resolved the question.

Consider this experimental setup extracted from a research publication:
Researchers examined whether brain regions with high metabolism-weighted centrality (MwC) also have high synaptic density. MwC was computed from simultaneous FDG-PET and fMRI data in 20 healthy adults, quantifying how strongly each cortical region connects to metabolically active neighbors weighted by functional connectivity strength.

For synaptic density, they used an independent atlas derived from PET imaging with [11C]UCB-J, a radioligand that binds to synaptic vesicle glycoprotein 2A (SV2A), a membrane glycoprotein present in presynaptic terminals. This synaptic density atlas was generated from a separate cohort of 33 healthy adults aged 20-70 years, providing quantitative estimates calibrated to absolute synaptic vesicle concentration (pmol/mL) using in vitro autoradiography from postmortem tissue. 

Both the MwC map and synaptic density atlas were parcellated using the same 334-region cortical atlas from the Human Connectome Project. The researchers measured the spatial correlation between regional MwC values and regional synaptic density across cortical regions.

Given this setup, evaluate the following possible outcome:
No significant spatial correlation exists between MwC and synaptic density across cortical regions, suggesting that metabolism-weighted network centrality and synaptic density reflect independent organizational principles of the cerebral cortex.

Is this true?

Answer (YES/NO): NO